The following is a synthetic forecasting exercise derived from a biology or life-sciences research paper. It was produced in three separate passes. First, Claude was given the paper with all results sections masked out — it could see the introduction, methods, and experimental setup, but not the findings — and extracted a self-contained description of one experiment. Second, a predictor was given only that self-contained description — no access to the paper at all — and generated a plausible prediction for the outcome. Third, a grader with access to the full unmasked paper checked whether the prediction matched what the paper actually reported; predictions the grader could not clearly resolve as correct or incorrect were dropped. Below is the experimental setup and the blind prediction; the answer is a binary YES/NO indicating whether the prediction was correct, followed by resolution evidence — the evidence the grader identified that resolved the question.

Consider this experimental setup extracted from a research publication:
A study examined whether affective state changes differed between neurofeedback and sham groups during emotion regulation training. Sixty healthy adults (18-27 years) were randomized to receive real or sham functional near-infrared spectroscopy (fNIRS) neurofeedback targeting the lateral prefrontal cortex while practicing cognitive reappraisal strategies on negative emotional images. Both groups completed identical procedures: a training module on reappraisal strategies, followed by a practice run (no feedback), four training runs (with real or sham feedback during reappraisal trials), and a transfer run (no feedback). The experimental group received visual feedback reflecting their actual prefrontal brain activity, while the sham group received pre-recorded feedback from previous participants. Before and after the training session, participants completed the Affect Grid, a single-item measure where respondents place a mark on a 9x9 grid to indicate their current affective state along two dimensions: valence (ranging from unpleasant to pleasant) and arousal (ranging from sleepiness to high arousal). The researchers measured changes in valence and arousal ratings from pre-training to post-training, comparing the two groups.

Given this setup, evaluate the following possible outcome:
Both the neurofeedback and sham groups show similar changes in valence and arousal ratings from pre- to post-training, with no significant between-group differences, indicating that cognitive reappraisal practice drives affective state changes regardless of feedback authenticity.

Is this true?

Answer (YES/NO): YES